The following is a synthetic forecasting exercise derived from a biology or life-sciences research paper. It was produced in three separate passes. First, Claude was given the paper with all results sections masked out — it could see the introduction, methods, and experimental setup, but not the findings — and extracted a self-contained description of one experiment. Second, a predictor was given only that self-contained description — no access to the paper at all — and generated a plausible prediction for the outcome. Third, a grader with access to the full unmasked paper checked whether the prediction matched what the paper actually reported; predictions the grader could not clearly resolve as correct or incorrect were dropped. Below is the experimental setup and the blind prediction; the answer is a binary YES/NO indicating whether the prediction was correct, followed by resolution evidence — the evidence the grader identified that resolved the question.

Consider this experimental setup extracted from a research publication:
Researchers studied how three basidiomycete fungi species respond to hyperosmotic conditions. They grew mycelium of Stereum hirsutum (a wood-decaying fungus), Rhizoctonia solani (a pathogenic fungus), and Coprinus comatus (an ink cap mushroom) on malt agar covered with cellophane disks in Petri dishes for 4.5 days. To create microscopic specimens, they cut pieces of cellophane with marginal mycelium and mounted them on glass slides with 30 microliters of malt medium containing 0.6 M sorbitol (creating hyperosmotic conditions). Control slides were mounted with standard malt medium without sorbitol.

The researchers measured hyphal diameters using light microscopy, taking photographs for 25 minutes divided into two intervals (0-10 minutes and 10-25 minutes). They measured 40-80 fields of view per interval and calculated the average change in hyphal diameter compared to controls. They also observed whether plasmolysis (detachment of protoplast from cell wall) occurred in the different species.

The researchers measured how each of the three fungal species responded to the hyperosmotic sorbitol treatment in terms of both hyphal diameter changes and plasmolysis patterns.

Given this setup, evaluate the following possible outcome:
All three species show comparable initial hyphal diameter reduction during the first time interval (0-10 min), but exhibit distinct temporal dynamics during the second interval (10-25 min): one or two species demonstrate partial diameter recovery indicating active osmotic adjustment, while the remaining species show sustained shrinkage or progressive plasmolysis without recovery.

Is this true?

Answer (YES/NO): NO